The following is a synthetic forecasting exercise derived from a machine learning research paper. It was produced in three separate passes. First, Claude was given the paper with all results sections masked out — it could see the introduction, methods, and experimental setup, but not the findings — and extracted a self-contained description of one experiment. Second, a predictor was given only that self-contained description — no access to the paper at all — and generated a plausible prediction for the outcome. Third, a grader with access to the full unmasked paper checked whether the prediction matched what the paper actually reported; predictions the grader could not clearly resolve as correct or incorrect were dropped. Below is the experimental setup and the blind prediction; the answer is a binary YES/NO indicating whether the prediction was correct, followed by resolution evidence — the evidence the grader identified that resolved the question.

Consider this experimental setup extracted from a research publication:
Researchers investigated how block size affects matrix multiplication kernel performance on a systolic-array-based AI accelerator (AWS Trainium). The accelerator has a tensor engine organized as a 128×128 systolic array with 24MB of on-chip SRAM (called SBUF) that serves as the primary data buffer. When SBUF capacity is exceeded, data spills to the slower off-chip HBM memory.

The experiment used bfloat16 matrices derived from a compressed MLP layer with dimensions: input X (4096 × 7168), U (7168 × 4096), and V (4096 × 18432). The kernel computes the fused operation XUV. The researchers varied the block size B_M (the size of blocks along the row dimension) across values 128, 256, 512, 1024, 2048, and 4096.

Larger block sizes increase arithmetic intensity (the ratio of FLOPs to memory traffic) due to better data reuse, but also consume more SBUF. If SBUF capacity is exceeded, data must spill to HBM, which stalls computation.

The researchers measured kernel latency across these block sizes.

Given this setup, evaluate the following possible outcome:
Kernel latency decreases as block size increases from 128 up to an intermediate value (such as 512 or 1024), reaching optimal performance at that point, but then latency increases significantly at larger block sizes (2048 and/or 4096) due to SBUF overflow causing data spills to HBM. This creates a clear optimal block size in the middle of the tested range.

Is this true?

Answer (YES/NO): YES